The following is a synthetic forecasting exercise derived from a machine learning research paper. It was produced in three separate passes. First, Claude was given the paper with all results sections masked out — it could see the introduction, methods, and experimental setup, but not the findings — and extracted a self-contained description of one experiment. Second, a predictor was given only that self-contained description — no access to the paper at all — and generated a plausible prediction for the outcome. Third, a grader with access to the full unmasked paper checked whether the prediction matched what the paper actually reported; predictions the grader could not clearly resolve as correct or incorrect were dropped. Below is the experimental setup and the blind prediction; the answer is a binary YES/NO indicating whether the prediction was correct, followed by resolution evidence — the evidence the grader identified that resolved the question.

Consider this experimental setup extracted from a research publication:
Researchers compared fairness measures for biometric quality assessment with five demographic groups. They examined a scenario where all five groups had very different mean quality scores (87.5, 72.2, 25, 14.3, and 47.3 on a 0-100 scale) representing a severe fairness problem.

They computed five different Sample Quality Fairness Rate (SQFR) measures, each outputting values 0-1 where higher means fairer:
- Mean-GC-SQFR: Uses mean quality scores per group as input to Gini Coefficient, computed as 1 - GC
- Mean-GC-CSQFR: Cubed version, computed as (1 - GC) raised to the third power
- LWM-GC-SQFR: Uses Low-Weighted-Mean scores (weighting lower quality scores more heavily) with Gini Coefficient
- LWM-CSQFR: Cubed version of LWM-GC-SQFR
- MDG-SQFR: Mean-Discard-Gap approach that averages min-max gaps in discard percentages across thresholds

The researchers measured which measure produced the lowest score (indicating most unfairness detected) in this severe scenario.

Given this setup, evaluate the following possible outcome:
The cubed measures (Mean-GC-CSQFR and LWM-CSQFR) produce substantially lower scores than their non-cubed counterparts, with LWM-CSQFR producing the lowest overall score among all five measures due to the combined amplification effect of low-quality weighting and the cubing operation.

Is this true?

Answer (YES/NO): NO